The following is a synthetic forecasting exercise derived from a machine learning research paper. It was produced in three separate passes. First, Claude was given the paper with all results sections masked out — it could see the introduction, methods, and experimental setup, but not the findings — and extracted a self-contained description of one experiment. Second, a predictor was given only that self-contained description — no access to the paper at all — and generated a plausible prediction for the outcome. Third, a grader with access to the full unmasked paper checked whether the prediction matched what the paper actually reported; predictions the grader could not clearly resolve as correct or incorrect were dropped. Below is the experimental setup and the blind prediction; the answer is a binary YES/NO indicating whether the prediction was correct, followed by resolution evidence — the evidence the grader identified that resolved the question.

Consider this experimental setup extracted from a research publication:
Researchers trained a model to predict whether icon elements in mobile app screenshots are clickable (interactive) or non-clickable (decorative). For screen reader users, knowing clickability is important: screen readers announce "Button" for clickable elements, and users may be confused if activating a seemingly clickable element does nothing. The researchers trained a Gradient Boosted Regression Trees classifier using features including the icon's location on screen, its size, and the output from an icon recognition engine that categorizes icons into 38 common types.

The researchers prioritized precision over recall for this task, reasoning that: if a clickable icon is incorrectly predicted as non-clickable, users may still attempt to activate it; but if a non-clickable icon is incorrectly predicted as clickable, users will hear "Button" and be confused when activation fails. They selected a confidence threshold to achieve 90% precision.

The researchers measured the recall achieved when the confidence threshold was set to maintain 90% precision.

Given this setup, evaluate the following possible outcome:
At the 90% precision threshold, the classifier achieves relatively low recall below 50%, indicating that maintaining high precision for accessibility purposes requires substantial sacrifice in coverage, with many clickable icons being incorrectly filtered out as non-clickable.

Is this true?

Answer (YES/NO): NO